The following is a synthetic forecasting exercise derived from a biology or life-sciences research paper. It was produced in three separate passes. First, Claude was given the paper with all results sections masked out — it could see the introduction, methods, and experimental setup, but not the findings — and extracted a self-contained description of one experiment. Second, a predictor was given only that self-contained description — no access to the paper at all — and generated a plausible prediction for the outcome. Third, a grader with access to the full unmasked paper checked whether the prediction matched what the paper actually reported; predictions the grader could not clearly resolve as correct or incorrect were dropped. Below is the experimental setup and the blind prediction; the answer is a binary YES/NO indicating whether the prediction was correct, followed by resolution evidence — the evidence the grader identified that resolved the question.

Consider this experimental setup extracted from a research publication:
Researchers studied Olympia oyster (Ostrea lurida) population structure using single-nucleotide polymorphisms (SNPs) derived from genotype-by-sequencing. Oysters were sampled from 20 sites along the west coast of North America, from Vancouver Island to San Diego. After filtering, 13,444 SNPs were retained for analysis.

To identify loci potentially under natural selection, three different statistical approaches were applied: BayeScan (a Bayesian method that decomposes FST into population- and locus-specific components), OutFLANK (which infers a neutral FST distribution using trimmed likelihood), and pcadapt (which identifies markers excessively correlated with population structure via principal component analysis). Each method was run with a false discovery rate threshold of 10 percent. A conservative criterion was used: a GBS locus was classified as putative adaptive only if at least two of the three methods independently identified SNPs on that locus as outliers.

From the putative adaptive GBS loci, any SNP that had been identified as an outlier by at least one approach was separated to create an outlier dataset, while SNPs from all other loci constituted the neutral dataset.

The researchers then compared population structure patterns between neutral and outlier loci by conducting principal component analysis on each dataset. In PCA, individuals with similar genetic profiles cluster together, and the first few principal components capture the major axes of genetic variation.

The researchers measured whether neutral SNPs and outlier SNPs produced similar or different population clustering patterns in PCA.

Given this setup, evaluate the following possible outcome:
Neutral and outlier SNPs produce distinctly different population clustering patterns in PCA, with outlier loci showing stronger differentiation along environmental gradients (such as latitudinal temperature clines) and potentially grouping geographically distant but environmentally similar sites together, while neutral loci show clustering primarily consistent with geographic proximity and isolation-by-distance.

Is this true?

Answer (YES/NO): NO